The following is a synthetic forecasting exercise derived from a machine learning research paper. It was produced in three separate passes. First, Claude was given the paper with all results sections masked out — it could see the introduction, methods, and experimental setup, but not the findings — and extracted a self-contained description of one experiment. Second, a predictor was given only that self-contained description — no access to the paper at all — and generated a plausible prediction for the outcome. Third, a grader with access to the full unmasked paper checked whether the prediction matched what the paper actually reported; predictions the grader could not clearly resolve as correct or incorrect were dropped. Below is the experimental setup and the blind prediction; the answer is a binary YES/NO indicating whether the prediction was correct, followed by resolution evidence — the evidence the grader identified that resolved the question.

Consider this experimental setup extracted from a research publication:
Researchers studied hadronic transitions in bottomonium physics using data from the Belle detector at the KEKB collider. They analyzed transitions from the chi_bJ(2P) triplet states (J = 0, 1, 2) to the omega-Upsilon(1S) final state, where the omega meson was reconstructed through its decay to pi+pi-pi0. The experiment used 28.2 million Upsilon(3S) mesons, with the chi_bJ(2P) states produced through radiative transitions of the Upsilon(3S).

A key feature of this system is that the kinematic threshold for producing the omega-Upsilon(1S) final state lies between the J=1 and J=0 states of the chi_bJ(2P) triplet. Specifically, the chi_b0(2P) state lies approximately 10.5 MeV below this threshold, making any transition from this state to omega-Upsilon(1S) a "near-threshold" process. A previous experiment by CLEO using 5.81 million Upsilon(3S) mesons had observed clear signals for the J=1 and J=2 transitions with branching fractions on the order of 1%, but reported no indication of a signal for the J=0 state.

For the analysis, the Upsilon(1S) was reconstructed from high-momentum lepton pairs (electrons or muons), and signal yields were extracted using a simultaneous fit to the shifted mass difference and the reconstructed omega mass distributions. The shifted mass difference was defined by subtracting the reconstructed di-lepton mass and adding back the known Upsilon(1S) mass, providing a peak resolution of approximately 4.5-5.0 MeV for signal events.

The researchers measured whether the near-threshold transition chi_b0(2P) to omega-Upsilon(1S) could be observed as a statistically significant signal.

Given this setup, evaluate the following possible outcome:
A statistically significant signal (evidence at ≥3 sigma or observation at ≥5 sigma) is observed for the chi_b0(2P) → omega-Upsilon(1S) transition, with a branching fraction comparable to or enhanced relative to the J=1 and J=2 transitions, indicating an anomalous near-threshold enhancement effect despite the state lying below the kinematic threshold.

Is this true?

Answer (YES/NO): NO